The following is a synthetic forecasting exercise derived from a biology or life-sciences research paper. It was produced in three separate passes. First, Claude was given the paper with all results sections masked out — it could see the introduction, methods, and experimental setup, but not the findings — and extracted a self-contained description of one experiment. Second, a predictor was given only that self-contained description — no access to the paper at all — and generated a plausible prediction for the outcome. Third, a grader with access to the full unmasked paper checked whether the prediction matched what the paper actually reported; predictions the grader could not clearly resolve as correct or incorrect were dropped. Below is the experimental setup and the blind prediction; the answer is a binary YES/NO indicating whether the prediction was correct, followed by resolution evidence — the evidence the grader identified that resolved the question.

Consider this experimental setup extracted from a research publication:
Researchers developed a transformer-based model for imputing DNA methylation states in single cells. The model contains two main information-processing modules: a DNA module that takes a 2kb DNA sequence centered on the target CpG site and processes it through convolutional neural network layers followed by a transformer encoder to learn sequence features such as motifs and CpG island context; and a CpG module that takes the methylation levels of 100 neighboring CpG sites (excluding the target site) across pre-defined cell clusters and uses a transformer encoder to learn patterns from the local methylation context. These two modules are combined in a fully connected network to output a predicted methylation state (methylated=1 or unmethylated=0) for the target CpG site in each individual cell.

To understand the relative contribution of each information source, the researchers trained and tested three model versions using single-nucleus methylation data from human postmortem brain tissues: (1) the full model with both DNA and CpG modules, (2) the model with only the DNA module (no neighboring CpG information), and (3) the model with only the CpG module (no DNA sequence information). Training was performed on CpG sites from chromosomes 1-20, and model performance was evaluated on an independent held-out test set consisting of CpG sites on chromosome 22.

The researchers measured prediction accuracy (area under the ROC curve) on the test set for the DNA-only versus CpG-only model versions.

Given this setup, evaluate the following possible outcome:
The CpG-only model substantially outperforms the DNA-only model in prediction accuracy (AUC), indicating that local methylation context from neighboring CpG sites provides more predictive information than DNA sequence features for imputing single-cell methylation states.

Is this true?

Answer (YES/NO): YES